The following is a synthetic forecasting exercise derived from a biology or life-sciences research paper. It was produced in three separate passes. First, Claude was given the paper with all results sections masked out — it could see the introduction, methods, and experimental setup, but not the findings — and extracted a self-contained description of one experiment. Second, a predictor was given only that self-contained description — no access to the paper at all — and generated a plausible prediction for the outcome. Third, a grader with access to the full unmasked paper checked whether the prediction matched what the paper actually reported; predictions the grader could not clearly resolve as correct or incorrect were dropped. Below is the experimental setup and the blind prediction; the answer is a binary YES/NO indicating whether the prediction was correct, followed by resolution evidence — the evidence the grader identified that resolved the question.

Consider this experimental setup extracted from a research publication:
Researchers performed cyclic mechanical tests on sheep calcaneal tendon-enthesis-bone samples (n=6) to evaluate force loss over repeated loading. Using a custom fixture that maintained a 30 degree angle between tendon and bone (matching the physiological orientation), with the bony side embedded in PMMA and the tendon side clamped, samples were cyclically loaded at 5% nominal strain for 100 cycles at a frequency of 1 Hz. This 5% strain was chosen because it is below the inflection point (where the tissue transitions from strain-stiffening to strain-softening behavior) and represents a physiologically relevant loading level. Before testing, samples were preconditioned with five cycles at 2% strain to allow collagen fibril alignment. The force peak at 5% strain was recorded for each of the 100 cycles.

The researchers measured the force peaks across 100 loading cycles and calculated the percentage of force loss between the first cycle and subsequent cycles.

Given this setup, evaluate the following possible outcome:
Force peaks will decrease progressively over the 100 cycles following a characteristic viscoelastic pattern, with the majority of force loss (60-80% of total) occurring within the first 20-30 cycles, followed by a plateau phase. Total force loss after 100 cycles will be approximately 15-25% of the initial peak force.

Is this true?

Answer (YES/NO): NO